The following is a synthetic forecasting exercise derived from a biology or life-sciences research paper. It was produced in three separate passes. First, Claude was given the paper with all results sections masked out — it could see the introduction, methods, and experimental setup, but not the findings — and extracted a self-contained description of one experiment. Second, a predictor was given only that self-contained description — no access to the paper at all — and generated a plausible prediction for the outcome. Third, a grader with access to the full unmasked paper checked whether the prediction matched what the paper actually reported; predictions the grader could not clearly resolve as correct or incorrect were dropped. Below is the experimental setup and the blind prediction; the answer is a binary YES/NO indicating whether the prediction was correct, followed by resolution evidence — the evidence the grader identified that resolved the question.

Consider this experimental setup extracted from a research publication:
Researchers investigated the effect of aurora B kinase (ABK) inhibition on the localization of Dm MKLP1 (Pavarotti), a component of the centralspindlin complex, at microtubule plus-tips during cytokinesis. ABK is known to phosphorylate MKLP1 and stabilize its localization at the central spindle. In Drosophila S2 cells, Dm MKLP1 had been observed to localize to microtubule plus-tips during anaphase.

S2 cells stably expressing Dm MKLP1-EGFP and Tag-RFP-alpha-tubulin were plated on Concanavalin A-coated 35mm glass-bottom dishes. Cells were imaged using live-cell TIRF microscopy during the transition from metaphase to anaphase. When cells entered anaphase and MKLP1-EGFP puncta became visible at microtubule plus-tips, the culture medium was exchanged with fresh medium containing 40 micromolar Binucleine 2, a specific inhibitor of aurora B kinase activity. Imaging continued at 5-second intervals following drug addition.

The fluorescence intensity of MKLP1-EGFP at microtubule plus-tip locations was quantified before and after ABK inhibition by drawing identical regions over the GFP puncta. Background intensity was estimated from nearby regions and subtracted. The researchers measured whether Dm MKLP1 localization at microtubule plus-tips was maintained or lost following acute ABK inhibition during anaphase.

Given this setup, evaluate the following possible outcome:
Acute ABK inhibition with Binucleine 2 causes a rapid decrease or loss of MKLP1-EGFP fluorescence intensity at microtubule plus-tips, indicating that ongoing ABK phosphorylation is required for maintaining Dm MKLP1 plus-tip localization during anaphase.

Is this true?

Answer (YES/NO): YES